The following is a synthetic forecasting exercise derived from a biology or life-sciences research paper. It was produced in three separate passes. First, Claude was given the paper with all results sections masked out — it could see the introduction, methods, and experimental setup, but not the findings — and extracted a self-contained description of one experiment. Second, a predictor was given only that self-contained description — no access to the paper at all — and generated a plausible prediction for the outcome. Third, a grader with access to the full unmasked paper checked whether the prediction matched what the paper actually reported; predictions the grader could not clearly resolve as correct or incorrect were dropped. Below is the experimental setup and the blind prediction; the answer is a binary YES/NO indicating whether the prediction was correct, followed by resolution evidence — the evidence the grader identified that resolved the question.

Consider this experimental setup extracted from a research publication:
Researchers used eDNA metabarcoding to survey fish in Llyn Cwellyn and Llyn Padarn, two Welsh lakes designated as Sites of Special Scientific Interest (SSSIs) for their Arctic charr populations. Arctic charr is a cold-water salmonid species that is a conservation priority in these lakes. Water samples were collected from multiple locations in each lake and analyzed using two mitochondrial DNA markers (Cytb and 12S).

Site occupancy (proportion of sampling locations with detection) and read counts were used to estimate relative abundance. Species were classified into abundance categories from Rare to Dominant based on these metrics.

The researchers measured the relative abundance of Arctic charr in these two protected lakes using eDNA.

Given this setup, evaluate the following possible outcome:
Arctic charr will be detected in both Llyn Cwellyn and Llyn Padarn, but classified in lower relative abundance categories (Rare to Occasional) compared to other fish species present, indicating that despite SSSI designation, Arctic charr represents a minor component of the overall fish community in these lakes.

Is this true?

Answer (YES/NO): NO